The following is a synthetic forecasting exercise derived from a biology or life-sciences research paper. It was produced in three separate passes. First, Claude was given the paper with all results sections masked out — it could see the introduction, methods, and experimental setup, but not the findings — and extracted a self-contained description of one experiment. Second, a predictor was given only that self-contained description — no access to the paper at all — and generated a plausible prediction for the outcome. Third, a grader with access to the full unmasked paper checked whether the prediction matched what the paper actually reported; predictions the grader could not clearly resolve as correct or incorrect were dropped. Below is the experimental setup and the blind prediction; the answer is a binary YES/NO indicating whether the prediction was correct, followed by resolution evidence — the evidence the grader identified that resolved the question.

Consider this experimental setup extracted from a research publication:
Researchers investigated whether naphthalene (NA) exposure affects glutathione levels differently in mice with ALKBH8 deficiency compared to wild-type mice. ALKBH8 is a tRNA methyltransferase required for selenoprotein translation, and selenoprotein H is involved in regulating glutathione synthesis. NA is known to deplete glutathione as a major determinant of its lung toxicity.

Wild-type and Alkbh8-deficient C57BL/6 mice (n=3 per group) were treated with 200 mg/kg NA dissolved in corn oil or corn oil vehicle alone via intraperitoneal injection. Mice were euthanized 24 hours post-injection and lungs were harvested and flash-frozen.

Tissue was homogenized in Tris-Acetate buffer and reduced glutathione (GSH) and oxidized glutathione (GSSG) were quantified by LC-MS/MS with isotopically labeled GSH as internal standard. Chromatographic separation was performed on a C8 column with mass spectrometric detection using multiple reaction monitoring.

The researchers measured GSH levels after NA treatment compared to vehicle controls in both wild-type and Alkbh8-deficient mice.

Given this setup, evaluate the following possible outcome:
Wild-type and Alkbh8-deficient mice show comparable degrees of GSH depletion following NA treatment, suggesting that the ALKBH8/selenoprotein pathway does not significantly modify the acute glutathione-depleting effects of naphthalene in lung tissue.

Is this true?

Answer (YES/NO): NO